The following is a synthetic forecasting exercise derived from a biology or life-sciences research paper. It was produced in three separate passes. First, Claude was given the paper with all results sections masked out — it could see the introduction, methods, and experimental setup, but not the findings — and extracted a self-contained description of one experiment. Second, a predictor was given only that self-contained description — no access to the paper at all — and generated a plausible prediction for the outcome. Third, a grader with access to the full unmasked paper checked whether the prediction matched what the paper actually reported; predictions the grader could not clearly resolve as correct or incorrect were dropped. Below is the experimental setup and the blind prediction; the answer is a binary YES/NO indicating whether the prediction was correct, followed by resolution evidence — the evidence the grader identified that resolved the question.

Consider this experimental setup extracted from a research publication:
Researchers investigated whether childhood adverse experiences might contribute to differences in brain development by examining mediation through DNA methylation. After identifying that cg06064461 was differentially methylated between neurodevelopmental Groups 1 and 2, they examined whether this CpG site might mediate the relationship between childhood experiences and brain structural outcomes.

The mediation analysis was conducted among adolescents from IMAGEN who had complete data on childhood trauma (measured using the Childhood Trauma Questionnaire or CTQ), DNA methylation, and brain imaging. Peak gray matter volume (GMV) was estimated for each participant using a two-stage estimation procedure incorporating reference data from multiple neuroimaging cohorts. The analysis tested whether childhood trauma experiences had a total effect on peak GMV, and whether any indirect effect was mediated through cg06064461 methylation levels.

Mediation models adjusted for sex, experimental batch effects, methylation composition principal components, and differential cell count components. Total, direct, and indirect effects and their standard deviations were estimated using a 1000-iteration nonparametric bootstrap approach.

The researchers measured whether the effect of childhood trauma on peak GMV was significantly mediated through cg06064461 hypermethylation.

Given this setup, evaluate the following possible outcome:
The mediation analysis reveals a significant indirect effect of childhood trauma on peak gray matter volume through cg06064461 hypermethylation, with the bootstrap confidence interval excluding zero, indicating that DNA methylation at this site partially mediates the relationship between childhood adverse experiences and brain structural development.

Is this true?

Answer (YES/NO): NO